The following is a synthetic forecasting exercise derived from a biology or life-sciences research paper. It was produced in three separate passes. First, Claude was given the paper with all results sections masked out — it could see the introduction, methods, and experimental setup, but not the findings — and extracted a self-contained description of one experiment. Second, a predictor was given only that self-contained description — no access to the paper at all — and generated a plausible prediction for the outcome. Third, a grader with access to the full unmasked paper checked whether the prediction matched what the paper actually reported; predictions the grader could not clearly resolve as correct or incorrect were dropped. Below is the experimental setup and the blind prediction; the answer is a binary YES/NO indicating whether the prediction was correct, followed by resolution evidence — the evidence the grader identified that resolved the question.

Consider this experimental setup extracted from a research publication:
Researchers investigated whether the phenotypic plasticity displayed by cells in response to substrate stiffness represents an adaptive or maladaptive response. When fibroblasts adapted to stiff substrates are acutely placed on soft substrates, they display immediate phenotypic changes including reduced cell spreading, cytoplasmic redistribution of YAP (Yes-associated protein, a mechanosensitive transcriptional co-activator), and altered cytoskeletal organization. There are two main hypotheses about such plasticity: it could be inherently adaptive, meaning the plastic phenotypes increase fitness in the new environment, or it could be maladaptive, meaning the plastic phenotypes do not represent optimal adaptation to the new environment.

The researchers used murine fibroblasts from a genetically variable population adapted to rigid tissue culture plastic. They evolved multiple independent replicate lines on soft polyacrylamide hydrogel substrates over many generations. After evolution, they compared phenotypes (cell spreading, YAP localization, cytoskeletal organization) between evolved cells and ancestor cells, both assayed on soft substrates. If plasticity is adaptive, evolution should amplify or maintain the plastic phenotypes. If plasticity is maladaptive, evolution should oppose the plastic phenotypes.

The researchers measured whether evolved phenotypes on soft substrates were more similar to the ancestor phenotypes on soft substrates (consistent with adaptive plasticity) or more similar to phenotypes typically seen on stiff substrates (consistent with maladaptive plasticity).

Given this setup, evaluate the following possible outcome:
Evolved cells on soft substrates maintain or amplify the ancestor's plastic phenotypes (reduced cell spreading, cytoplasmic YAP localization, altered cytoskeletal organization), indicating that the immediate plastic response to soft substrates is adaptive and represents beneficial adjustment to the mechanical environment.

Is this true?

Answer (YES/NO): NO